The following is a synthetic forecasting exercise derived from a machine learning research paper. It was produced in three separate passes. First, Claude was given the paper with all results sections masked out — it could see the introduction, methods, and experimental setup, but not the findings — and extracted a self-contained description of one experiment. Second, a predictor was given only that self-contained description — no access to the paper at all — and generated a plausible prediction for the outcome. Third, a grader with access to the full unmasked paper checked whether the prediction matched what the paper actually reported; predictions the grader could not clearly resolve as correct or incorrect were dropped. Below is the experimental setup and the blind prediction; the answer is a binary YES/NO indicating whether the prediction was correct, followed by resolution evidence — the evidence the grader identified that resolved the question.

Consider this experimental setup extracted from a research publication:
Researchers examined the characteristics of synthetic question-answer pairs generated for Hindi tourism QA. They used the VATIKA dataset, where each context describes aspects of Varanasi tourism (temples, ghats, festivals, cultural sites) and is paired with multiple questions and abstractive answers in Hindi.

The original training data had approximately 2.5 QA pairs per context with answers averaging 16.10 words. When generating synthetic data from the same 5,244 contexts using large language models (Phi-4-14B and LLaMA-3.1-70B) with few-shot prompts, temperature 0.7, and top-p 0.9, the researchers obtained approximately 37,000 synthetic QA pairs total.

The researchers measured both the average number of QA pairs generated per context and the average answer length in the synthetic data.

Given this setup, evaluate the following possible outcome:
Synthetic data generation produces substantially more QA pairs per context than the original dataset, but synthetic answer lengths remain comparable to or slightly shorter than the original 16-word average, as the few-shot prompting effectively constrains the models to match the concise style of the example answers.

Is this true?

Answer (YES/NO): NO